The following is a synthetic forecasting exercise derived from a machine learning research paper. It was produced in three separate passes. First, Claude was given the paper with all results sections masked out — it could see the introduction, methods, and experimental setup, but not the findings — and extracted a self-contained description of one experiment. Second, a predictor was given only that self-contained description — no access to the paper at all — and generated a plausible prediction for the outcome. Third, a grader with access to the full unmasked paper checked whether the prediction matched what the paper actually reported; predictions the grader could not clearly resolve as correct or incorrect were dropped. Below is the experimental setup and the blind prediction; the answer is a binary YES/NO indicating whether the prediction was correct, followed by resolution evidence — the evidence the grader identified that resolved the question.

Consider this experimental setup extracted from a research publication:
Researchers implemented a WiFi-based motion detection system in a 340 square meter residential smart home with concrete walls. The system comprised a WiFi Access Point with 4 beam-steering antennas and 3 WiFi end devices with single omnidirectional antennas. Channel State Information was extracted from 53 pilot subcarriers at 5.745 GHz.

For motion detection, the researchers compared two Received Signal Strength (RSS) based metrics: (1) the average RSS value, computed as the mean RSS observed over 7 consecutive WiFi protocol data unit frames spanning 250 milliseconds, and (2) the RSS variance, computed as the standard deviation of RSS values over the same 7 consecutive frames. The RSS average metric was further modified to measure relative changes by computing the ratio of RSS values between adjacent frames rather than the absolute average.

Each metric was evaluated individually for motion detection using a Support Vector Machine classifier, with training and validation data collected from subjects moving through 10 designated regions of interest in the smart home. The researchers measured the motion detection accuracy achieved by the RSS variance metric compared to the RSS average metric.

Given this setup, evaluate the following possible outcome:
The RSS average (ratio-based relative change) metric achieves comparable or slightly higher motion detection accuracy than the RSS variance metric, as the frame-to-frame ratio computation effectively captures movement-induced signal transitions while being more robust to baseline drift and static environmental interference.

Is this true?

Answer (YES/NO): NO